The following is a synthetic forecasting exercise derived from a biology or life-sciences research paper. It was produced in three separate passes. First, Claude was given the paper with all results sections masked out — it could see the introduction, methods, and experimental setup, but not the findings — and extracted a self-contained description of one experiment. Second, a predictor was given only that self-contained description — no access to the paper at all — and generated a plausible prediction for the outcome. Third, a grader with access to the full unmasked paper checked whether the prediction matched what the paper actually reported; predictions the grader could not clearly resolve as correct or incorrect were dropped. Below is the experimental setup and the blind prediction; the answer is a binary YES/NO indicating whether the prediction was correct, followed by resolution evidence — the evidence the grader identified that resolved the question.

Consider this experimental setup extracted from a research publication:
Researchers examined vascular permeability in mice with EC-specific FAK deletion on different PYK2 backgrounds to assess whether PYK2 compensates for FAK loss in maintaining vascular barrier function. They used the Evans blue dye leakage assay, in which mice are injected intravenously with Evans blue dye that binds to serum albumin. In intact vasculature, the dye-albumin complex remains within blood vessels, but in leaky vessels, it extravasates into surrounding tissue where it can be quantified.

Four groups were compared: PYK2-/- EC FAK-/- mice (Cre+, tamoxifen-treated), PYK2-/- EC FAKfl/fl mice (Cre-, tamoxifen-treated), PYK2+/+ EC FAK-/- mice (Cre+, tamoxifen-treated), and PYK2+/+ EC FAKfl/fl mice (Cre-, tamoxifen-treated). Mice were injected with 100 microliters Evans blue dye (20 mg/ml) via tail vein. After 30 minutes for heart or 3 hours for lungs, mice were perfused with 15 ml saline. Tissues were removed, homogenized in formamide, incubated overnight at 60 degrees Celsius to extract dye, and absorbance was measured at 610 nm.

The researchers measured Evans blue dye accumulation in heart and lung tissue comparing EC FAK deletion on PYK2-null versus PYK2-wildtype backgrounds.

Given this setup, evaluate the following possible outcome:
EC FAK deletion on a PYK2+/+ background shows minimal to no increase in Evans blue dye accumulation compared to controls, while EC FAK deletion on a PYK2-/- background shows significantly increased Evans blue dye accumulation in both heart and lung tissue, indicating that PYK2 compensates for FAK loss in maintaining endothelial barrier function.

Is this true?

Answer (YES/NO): YES